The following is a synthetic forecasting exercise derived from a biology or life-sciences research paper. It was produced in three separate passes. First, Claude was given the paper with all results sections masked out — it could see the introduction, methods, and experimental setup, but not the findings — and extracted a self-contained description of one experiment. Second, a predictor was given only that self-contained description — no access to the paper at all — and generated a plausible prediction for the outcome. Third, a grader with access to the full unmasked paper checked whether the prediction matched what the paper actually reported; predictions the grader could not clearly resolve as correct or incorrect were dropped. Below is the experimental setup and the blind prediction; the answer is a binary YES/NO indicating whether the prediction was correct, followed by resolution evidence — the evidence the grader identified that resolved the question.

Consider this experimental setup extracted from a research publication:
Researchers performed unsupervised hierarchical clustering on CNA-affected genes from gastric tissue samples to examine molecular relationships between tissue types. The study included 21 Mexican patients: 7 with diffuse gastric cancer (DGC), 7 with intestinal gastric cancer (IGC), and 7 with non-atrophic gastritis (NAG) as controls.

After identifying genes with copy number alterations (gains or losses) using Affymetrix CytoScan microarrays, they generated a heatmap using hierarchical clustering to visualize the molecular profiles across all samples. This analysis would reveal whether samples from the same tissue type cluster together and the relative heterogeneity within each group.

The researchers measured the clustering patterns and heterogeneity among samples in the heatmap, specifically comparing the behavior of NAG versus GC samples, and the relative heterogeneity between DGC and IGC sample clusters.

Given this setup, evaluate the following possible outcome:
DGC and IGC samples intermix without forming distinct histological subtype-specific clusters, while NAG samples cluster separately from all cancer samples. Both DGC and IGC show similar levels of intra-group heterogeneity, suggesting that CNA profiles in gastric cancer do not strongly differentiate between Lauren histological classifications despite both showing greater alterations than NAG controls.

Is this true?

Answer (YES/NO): NO